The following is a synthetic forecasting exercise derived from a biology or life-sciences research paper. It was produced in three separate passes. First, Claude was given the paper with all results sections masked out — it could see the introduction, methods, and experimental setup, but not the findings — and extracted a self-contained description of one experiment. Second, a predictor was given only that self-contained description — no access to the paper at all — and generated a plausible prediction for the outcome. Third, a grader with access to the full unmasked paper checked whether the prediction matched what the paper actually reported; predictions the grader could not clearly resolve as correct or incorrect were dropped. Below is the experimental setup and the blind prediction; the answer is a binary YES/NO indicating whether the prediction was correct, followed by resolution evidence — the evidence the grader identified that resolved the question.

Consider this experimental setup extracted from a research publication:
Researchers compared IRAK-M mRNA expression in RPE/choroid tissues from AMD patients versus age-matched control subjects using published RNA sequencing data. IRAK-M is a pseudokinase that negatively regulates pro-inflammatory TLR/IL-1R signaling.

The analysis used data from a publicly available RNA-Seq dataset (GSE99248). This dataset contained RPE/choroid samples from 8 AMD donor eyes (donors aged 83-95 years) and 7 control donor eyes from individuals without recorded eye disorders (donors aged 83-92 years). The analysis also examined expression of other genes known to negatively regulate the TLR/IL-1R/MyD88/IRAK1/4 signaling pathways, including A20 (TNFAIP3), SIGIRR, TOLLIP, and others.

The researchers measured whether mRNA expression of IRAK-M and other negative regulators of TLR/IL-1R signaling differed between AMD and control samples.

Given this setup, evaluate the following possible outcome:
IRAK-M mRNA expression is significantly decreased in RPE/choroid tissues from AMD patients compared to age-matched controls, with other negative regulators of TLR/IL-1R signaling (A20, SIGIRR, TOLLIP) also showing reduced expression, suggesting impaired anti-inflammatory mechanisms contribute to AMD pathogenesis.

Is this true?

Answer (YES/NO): NO